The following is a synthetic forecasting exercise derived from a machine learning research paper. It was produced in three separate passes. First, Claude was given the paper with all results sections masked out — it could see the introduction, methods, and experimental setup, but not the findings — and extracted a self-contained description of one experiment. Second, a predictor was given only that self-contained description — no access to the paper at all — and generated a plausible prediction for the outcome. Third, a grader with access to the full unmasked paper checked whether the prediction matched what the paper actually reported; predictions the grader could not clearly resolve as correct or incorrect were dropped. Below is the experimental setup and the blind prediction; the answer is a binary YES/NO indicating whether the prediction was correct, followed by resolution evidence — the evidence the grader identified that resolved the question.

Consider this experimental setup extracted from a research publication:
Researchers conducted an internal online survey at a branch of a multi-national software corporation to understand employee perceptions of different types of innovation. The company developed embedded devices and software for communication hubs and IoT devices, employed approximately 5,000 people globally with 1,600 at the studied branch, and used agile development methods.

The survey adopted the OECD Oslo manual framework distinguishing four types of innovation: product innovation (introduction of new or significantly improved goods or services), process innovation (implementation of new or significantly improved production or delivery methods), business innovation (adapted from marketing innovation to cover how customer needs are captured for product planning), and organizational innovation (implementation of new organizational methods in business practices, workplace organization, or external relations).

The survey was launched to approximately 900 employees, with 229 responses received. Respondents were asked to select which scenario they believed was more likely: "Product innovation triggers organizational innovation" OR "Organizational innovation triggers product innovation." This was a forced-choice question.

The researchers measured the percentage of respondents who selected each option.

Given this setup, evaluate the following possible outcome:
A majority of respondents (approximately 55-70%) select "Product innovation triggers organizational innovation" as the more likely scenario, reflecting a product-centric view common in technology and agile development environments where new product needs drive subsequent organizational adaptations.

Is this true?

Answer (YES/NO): YES